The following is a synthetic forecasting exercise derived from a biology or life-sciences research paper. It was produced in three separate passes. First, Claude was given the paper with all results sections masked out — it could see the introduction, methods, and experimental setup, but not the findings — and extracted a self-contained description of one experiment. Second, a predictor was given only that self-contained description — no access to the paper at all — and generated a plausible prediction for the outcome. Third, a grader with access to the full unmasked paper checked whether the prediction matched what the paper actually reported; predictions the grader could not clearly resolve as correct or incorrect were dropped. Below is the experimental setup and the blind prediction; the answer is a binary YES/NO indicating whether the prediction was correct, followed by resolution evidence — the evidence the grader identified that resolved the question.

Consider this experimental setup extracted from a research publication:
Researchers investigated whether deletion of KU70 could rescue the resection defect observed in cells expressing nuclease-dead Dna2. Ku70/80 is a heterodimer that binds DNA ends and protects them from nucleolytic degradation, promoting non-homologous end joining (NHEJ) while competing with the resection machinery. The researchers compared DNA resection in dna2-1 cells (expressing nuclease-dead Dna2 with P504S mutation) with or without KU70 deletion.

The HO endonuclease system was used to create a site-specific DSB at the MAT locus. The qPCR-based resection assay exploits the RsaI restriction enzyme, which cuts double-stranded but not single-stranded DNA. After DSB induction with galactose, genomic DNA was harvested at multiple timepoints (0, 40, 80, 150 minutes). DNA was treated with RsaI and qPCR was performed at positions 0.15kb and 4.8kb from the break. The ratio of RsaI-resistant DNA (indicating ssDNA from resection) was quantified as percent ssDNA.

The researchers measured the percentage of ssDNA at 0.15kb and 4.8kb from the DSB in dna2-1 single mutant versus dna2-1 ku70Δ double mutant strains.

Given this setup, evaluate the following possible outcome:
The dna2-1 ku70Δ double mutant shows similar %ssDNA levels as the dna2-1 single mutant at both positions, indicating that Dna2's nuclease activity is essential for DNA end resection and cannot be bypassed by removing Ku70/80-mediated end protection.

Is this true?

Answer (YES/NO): NO